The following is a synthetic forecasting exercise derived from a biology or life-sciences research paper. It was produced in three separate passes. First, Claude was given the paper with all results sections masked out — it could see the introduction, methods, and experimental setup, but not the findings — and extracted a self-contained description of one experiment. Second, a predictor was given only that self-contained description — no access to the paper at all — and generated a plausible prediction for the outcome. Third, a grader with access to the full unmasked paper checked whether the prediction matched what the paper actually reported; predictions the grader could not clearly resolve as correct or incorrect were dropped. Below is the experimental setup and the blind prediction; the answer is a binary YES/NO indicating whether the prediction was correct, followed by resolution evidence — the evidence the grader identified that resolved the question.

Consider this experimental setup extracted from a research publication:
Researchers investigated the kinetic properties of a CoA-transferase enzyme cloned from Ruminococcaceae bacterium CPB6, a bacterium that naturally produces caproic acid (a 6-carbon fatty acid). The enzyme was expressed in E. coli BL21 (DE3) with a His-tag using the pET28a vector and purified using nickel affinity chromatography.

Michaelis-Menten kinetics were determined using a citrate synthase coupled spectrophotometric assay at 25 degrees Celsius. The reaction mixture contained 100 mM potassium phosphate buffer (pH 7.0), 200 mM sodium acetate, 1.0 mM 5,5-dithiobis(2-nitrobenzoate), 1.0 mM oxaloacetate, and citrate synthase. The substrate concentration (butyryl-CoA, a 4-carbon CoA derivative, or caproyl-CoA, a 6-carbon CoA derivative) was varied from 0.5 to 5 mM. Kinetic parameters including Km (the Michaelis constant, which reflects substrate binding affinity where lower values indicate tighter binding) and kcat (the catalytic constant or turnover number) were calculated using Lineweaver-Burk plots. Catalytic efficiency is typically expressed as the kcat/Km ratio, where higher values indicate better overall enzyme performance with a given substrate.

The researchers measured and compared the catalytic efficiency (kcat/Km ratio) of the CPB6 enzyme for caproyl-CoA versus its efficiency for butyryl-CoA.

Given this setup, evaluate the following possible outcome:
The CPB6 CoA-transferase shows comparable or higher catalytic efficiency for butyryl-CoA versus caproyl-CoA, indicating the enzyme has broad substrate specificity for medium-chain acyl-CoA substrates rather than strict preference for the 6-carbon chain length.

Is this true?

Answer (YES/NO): NO